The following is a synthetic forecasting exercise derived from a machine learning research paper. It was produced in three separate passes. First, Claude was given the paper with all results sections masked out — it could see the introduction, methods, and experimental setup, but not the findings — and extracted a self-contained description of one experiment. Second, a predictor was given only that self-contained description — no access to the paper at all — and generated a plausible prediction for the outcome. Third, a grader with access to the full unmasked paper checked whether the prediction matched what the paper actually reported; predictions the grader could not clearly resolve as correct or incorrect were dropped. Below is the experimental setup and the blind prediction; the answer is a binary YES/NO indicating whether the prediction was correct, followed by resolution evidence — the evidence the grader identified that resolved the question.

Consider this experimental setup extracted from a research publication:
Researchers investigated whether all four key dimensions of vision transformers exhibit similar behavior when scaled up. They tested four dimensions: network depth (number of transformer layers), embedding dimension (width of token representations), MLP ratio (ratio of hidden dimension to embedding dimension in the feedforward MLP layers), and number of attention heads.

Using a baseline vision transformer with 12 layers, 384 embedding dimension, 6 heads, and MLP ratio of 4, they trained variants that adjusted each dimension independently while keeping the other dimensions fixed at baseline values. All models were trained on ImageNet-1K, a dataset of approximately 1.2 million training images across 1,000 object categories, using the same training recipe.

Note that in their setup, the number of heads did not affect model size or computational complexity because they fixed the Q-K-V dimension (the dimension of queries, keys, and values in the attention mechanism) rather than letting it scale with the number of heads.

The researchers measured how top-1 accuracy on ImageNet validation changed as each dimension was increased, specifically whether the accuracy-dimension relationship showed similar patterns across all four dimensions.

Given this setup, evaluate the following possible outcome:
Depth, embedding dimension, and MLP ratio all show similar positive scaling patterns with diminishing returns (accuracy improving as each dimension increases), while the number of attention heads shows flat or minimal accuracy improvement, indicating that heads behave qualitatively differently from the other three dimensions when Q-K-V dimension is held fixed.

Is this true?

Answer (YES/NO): NO